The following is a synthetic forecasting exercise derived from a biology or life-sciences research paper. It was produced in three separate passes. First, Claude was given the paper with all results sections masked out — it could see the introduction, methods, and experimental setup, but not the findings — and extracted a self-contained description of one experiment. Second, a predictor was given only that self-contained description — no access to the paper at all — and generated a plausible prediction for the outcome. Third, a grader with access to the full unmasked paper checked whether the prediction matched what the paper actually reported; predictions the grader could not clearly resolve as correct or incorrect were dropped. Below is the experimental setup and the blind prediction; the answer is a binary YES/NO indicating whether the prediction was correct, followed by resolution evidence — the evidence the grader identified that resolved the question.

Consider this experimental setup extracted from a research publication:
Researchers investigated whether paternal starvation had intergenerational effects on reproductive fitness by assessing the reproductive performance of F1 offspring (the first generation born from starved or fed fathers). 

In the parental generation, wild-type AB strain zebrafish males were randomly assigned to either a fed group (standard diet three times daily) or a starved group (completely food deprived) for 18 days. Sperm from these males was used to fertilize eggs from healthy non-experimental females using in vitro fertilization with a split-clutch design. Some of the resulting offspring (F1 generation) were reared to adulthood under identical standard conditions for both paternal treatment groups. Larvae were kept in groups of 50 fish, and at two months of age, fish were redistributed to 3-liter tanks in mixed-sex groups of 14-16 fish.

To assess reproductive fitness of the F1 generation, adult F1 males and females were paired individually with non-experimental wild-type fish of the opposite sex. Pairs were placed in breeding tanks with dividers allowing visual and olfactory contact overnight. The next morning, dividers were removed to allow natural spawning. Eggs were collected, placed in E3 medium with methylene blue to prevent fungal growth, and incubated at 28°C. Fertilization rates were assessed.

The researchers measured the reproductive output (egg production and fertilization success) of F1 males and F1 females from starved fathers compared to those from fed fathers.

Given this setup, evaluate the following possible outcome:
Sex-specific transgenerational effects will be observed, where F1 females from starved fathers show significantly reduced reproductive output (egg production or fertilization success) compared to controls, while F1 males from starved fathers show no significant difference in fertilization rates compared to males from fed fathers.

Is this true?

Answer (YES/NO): NO